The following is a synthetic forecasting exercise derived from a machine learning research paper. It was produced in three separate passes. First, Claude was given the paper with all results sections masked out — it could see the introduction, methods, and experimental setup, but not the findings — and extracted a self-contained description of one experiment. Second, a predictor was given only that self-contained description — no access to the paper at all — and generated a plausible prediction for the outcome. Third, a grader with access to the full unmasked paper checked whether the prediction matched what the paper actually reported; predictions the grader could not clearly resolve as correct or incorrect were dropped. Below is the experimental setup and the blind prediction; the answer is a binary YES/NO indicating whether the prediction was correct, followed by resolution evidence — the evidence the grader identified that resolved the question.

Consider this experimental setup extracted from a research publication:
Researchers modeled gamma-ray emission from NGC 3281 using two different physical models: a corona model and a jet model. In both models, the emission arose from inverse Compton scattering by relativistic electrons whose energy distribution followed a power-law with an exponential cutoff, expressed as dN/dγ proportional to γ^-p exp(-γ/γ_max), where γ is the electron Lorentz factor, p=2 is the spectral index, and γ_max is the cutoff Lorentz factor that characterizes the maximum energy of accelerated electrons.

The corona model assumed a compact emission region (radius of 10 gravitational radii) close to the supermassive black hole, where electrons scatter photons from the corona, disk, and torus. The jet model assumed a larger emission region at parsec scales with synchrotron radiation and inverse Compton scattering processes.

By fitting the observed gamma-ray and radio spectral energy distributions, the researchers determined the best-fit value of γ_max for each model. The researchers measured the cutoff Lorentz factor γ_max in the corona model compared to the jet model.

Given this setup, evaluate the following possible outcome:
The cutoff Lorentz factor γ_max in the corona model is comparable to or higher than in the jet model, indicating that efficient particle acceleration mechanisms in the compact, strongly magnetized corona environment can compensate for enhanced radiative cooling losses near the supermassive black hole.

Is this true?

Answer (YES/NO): YES